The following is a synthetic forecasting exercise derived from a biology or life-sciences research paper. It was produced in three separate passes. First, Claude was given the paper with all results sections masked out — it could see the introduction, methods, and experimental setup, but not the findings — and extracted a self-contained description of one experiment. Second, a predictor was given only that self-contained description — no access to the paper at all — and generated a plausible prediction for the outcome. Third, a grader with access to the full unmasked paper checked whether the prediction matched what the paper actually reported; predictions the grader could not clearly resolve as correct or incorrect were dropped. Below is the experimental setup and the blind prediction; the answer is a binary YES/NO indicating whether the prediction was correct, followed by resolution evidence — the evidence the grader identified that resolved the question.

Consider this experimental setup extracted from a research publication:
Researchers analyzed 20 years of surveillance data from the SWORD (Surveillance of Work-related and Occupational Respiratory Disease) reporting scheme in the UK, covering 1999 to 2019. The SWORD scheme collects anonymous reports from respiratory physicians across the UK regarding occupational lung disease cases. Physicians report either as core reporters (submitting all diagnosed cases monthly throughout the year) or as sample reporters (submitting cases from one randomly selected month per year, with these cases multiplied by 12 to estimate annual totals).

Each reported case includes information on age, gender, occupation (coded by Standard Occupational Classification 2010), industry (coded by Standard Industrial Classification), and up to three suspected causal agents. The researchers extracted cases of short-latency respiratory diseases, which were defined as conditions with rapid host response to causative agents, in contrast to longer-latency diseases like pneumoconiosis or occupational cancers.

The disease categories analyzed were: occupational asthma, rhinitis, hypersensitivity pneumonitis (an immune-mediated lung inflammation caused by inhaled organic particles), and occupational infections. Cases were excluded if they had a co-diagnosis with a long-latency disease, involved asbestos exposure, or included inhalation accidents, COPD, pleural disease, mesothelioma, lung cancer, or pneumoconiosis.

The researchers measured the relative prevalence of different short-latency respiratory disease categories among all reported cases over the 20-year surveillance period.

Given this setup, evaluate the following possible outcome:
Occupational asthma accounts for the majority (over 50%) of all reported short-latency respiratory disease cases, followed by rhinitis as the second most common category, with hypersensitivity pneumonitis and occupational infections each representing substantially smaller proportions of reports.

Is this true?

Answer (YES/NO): YES